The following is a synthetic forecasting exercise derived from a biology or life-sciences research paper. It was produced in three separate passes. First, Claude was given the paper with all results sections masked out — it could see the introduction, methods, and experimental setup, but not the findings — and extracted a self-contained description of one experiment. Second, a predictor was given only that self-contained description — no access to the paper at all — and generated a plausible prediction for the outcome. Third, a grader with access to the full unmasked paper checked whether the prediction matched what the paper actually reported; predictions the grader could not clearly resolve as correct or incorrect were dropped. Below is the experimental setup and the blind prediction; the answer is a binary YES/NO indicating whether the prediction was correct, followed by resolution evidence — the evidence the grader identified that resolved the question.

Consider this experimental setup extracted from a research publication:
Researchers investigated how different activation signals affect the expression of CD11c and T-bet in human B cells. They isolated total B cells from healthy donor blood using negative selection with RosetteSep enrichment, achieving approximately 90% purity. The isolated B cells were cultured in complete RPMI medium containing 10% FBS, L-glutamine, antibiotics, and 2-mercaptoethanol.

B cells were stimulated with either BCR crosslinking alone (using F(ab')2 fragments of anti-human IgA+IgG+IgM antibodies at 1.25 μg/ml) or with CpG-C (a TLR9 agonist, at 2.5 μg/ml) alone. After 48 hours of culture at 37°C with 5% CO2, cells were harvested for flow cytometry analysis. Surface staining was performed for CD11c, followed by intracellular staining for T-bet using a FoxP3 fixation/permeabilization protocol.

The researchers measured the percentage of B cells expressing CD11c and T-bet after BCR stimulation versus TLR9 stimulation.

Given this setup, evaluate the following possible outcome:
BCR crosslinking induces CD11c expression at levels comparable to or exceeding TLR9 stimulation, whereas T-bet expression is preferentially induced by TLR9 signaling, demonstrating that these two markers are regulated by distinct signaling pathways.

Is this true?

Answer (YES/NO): NO